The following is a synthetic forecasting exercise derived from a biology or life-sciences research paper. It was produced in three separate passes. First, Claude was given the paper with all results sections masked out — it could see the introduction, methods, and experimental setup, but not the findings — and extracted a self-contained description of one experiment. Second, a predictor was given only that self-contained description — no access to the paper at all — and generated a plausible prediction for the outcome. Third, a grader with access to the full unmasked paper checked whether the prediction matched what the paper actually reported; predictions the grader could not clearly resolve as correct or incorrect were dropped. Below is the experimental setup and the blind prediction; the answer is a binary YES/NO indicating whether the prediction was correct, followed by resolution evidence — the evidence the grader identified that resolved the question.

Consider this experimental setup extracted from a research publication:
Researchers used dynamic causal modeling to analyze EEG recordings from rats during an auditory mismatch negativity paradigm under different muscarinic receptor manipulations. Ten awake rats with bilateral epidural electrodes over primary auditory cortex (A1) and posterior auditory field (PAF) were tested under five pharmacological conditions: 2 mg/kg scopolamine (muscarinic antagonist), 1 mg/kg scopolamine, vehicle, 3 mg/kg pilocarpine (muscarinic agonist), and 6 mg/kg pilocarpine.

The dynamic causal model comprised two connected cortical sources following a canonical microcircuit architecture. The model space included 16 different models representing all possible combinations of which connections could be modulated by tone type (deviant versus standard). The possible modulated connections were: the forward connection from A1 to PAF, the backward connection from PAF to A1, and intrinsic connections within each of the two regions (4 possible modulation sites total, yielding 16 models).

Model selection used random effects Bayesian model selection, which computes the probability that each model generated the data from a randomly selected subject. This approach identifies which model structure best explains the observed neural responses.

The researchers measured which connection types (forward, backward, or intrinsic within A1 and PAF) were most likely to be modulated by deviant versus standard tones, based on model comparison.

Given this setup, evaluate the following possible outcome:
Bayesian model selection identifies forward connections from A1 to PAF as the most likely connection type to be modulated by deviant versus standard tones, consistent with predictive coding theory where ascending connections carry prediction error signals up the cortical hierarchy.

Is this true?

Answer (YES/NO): NO